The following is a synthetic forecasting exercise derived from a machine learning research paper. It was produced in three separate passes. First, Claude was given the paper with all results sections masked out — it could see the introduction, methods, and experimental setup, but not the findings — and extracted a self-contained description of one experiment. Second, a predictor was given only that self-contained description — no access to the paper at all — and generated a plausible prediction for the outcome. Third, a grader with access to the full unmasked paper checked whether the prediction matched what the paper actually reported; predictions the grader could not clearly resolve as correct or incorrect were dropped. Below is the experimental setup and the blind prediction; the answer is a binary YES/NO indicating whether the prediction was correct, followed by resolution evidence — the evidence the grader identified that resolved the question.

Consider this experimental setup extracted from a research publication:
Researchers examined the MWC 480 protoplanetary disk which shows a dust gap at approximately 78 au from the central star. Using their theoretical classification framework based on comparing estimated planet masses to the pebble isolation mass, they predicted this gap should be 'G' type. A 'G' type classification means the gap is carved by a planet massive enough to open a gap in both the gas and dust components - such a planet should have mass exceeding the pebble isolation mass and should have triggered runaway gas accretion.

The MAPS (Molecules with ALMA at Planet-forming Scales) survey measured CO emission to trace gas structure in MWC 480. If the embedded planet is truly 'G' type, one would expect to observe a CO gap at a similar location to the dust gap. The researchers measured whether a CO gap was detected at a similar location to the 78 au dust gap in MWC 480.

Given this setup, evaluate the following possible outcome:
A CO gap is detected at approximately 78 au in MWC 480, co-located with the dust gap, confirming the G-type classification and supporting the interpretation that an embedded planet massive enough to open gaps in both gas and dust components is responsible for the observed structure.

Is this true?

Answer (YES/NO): YES